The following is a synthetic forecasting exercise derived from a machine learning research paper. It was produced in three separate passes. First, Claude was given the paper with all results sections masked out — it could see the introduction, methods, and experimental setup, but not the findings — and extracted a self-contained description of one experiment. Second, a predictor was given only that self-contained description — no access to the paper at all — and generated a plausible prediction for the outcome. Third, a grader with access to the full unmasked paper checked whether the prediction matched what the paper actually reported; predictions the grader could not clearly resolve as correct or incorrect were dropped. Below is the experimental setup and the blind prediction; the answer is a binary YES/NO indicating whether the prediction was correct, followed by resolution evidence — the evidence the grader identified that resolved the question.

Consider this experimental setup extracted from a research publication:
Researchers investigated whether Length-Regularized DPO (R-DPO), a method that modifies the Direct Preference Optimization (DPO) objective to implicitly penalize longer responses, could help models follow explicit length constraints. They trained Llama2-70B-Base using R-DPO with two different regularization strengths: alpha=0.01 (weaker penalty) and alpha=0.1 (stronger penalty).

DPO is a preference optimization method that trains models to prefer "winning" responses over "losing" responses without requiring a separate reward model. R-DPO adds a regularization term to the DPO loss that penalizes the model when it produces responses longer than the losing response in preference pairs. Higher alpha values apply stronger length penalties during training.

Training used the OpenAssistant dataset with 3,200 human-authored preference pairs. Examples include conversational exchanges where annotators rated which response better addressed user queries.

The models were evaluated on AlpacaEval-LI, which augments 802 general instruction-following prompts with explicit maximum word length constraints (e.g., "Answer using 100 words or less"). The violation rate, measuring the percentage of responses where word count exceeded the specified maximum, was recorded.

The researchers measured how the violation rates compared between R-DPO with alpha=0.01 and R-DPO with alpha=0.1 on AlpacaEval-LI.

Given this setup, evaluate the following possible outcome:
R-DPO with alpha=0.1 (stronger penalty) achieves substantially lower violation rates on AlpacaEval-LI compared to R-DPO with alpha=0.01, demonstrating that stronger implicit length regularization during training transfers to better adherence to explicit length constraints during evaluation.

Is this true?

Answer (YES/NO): YES